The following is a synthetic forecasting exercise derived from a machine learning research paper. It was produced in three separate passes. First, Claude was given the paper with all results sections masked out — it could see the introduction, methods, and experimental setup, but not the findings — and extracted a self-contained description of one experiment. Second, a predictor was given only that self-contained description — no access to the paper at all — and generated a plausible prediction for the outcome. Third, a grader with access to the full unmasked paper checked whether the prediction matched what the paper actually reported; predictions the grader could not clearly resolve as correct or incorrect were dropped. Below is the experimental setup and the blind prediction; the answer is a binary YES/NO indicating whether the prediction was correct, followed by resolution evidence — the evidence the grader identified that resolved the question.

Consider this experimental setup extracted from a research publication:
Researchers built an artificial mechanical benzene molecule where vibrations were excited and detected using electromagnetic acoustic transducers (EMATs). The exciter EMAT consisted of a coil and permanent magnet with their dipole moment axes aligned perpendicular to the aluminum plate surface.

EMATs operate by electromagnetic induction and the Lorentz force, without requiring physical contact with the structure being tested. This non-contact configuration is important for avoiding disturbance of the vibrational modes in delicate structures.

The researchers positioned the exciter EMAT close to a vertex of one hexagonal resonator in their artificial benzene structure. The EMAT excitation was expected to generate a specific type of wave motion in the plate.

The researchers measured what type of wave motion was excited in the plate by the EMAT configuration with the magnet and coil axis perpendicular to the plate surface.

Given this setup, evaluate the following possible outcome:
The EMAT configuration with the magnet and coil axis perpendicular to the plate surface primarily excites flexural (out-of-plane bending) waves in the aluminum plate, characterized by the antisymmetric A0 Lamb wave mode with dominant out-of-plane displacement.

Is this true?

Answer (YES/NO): YES